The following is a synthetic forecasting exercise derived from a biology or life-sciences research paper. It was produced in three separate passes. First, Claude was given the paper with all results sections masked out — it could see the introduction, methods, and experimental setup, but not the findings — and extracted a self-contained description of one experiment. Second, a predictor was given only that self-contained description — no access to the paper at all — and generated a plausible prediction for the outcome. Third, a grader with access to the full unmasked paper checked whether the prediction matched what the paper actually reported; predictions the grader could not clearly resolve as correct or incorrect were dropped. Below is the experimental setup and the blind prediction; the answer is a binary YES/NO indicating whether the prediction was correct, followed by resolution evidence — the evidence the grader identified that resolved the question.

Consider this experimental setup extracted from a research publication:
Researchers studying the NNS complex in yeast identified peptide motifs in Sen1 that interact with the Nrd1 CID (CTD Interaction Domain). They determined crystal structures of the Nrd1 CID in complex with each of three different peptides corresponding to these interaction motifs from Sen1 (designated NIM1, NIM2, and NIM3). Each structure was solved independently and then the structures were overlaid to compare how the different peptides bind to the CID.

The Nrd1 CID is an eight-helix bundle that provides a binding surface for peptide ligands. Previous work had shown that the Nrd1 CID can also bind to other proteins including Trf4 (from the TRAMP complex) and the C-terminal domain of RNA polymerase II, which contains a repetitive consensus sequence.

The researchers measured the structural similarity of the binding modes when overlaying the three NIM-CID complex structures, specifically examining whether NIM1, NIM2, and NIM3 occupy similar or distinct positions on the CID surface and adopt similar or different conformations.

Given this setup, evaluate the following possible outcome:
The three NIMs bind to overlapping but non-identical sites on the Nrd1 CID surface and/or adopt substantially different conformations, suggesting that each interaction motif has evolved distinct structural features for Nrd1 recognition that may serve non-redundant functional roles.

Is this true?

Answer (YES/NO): NO